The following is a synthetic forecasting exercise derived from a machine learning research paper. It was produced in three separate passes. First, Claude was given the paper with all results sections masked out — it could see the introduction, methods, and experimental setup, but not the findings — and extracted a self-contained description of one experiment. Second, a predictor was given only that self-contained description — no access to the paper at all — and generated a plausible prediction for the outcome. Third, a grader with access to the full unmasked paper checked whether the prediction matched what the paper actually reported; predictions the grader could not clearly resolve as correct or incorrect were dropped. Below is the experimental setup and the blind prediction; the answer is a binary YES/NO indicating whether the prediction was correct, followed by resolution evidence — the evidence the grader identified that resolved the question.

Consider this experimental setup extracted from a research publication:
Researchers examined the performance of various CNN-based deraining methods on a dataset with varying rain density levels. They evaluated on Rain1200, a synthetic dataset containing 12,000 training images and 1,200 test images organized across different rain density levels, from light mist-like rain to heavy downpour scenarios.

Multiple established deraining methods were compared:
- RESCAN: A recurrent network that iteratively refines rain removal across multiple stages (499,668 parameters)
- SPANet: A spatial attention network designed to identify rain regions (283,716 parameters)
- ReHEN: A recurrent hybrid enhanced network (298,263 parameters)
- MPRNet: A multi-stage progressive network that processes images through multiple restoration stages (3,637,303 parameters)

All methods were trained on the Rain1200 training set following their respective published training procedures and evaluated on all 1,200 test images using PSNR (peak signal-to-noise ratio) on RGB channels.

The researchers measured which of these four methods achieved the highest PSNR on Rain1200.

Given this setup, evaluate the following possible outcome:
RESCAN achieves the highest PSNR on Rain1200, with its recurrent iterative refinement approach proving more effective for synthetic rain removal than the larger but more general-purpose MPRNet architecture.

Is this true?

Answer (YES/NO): NO